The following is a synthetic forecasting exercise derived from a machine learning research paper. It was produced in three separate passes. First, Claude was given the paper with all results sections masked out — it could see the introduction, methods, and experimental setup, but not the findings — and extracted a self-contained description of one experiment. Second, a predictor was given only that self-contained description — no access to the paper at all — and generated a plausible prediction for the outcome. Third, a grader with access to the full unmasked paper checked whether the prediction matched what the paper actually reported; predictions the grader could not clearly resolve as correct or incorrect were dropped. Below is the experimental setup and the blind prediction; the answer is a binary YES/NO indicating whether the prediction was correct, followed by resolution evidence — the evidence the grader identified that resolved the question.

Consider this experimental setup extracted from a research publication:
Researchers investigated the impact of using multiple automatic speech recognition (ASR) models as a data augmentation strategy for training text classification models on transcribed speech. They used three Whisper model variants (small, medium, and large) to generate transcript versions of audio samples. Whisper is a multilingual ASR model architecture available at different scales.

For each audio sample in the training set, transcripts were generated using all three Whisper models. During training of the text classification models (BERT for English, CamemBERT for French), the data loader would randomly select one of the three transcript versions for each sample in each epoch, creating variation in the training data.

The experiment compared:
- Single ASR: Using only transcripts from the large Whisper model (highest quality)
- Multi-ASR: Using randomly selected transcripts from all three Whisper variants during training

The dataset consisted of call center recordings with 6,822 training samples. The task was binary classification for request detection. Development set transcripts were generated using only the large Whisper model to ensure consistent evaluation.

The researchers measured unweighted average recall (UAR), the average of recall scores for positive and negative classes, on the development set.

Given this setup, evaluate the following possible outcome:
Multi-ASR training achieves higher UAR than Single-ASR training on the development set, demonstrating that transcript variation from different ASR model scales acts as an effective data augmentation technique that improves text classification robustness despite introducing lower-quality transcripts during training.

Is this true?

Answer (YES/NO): YES